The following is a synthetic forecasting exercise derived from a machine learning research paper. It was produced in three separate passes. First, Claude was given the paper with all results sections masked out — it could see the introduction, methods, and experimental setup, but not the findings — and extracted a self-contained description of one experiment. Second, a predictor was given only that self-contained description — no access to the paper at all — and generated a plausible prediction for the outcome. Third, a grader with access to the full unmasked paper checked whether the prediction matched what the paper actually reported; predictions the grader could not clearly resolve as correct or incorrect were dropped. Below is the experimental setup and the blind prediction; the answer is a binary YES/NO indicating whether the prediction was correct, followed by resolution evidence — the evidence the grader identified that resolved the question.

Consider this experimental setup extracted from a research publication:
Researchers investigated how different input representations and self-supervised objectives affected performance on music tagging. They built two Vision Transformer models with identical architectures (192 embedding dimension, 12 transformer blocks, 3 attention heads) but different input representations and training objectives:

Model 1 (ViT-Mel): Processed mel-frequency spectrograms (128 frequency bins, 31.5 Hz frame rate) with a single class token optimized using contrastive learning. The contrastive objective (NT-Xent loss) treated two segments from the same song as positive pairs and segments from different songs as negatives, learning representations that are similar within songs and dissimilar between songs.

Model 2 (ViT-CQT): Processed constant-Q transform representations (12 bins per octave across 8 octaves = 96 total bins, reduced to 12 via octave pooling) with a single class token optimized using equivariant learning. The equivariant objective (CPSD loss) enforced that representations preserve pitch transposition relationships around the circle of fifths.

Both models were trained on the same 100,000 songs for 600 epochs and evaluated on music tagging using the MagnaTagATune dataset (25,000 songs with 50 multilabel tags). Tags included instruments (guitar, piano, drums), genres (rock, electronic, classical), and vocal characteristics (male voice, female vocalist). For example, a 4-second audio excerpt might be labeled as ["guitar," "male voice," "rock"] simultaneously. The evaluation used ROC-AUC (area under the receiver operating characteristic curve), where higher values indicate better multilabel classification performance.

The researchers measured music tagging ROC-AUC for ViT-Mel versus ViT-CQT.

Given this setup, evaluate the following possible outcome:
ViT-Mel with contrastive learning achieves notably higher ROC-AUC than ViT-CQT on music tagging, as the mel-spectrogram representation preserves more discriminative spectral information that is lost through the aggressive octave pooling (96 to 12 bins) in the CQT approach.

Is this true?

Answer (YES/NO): YES